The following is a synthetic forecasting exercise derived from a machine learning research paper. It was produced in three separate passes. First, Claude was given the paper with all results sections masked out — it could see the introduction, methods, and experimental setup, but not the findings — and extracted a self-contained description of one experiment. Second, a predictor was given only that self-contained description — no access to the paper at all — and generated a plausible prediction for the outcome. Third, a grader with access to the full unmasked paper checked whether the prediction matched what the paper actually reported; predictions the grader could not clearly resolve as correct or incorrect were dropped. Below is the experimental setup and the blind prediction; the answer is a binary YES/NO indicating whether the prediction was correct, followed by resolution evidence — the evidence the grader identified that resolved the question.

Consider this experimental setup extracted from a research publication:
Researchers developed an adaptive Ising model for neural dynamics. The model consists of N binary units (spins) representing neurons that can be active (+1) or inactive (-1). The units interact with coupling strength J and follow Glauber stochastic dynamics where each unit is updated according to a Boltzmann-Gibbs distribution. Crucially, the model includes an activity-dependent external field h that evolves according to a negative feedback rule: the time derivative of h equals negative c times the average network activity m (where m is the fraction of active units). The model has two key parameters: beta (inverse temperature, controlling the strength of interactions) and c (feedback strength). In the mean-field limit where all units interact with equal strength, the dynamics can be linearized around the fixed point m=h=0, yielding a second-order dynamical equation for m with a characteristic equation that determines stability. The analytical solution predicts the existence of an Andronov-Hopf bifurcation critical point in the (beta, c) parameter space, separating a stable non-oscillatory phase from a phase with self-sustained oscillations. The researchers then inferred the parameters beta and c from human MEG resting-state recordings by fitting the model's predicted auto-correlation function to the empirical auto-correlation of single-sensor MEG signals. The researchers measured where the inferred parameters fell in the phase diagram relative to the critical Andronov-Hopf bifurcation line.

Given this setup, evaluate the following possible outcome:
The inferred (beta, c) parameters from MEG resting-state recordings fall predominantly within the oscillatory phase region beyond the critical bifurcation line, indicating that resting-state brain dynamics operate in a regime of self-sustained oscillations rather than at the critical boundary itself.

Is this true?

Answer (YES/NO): NO